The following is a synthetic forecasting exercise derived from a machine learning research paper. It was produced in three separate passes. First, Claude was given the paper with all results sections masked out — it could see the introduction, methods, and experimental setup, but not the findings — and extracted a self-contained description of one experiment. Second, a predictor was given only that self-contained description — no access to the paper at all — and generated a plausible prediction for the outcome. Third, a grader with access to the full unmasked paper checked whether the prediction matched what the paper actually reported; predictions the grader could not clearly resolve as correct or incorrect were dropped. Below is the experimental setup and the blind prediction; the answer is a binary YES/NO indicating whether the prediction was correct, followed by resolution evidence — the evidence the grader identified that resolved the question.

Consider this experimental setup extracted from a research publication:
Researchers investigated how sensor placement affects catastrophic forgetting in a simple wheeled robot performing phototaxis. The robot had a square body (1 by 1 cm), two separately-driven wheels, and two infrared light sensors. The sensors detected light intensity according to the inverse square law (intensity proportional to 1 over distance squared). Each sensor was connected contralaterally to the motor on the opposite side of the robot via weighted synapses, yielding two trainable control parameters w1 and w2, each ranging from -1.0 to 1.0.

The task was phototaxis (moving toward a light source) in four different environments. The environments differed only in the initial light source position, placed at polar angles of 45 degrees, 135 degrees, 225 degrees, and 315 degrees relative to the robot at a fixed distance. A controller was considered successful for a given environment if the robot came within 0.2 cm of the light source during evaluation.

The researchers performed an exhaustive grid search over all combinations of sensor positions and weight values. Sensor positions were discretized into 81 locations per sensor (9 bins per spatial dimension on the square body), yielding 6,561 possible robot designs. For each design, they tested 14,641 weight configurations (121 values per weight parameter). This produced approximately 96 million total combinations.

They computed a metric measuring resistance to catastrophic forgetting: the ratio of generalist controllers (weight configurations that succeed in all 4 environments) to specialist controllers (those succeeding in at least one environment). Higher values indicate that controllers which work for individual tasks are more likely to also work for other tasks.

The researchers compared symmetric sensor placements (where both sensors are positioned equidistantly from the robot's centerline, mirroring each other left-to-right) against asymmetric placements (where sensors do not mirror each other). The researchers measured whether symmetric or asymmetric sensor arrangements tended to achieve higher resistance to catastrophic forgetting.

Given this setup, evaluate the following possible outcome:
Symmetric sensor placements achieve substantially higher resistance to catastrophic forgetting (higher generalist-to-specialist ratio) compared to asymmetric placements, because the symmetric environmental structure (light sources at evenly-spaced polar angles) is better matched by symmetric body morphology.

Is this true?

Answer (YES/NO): NO